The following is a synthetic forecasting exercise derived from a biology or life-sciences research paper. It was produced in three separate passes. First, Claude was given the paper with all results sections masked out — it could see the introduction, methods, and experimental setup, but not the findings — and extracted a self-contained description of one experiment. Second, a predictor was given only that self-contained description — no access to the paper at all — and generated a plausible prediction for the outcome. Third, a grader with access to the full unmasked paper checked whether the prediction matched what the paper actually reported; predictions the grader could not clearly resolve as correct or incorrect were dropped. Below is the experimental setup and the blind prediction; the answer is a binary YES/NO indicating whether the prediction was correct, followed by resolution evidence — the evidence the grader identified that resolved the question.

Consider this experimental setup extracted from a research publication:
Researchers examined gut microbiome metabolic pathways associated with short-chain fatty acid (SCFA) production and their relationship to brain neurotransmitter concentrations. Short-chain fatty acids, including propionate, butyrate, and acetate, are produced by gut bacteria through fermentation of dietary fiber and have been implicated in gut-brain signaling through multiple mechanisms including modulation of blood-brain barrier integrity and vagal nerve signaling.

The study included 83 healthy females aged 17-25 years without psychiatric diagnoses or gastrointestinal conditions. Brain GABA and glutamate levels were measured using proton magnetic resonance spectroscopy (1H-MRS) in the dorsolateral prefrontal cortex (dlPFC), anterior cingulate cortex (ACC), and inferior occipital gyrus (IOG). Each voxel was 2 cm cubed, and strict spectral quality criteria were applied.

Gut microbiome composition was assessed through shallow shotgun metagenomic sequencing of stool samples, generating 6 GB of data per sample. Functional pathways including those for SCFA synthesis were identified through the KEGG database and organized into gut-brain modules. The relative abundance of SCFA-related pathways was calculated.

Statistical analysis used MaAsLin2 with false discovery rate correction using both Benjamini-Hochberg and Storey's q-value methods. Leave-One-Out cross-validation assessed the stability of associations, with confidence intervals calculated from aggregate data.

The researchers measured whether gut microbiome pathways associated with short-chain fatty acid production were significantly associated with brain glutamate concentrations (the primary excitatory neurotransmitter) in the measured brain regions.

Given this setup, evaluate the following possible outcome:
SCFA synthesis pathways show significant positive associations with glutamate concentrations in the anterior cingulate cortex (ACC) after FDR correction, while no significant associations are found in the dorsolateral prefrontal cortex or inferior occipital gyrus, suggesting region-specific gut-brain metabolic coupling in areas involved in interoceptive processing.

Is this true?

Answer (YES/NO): NO